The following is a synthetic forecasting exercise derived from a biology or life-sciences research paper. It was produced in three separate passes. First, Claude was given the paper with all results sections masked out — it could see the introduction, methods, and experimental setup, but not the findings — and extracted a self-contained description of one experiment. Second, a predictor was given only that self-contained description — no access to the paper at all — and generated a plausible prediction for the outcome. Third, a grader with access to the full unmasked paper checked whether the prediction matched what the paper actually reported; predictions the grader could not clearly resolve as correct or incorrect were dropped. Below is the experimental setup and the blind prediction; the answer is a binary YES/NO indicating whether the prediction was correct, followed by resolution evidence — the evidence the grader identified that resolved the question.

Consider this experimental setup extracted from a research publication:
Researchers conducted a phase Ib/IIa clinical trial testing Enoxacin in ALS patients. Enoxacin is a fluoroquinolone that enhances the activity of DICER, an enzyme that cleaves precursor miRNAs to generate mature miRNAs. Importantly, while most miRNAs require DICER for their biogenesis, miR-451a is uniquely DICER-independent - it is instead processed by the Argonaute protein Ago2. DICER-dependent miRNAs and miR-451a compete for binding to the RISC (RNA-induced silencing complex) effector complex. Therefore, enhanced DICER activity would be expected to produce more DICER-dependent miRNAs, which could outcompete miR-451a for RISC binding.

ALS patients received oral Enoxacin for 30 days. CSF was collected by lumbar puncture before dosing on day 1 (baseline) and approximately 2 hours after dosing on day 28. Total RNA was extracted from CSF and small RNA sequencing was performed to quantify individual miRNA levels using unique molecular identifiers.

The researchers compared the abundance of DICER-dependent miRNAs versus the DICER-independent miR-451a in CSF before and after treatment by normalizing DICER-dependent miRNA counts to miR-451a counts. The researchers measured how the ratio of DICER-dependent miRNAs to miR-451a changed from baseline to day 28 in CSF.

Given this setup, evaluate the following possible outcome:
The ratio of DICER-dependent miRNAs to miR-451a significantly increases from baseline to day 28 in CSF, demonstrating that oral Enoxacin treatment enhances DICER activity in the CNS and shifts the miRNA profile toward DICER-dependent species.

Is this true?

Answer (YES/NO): YES